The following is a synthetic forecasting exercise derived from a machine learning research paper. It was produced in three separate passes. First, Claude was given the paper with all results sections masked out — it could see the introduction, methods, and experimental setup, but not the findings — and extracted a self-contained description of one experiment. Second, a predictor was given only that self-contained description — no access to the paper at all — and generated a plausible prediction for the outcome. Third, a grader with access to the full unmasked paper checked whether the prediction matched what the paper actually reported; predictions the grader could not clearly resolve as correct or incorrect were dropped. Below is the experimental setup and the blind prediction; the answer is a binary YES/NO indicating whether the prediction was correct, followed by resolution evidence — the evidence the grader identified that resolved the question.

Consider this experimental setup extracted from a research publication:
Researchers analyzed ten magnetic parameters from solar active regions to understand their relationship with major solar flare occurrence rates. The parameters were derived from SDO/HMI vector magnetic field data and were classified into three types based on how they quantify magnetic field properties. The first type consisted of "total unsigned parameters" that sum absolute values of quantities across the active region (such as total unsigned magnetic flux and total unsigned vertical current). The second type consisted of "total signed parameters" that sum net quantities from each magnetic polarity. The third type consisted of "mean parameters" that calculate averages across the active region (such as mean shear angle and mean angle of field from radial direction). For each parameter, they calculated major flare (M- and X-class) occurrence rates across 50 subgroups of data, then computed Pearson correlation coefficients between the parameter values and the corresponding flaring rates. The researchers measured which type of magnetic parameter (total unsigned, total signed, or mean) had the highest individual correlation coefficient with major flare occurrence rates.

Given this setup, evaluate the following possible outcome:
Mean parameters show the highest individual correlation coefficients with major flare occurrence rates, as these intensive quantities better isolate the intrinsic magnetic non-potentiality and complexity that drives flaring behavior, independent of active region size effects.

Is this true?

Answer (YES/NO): NO